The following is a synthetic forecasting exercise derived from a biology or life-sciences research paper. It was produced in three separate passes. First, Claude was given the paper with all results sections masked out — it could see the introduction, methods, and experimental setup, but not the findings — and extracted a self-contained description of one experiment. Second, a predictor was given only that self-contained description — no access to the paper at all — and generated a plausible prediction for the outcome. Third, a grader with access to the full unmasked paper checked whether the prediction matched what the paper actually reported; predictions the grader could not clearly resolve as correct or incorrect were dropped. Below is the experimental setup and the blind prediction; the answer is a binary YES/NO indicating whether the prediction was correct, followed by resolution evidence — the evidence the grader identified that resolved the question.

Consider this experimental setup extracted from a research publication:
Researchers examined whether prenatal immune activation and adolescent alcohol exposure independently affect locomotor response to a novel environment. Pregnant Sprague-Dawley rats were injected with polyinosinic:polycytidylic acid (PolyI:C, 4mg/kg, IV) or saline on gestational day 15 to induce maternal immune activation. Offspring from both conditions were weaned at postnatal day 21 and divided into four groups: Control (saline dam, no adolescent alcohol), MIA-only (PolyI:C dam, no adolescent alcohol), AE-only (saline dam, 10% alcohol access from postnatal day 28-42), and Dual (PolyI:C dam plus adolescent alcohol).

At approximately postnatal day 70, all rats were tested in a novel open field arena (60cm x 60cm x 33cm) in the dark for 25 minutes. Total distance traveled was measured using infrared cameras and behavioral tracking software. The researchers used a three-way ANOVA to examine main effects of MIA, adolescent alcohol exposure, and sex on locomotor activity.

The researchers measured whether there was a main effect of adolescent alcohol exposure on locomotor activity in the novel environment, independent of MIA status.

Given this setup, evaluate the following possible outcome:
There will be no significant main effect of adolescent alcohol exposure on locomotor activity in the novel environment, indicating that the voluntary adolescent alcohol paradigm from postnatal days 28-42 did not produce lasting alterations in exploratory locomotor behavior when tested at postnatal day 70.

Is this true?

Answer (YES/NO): YES